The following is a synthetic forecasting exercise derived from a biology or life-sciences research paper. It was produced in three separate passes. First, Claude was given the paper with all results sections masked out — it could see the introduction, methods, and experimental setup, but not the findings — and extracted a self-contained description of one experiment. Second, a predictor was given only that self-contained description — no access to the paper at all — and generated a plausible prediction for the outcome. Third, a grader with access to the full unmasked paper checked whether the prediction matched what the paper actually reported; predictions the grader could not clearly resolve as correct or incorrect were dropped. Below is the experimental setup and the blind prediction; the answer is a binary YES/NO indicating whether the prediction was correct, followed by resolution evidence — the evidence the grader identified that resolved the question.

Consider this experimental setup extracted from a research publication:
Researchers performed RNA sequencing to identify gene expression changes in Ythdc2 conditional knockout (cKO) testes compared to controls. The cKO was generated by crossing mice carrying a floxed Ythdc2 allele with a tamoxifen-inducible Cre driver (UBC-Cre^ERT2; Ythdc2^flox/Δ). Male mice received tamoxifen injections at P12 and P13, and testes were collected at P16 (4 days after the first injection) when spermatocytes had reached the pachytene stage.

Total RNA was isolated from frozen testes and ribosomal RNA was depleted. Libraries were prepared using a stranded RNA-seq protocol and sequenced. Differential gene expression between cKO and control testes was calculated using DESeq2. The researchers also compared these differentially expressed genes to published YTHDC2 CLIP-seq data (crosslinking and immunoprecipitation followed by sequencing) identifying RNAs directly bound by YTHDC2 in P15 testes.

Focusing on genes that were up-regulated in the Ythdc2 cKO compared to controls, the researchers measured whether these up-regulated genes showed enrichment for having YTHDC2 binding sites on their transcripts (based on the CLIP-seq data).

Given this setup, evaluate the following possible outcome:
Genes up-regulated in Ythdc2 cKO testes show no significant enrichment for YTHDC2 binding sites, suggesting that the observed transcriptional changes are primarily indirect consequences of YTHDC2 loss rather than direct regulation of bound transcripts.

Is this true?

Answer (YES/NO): NO